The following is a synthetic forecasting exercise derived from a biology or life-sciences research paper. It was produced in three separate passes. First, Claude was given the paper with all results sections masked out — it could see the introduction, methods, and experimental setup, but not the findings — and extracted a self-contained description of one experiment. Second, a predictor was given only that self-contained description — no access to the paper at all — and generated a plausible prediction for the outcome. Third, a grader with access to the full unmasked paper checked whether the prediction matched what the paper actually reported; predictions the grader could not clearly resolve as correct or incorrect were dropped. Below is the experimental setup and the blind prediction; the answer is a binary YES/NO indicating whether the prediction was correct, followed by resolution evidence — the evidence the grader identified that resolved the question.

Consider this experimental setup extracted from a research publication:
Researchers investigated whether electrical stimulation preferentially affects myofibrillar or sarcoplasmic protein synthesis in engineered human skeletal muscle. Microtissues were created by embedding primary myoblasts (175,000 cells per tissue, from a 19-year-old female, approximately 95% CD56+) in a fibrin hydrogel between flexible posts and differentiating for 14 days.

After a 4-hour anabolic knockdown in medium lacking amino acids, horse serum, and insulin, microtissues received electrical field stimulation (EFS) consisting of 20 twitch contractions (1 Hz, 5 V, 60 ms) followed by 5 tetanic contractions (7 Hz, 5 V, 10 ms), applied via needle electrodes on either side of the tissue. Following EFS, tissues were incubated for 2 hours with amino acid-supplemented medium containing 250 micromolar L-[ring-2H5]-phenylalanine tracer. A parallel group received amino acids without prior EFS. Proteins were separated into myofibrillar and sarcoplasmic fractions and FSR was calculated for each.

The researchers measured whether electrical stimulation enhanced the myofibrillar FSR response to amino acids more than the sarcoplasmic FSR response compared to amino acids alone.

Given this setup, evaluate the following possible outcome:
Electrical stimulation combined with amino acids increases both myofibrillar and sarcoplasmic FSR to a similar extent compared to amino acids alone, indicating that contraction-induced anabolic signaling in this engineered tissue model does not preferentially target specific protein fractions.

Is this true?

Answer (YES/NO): NO